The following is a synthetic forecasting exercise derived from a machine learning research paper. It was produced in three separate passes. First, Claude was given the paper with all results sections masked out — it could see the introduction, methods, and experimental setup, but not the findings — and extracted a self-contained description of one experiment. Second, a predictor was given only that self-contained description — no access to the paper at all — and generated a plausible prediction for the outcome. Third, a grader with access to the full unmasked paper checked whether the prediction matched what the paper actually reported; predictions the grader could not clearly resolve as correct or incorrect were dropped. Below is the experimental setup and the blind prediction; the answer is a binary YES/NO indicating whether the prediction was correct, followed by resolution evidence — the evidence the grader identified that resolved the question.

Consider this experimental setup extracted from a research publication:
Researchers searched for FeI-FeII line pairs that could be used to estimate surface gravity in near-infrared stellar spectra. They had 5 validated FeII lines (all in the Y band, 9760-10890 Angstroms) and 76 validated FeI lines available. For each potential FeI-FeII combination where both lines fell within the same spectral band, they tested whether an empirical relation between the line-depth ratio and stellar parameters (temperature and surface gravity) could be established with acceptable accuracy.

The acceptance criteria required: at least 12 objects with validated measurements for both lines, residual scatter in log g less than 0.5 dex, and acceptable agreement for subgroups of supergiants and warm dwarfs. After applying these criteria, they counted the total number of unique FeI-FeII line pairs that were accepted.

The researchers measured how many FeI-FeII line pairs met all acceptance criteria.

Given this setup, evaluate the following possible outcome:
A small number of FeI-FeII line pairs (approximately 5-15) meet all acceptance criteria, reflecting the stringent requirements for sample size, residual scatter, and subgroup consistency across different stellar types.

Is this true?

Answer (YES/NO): NO